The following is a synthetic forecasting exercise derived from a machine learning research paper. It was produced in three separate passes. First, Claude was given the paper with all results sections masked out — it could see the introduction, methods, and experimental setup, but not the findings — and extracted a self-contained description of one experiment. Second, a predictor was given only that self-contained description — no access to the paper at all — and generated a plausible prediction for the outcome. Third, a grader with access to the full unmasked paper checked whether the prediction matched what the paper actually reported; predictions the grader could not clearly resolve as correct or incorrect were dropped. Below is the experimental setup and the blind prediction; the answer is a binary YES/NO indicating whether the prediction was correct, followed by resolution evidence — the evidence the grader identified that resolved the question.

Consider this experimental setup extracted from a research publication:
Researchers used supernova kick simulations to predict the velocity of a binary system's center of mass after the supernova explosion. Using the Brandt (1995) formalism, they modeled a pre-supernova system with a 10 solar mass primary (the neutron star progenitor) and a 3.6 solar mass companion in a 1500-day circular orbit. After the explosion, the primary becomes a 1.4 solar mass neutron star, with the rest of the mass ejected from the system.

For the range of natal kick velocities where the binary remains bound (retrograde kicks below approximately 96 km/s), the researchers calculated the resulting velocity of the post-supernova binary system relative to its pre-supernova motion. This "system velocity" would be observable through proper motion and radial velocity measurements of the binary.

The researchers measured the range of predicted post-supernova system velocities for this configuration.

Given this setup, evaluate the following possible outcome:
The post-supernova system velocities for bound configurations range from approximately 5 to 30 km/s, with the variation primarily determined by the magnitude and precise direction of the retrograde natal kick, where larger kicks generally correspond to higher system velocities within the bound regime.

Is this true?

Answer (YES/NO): NO